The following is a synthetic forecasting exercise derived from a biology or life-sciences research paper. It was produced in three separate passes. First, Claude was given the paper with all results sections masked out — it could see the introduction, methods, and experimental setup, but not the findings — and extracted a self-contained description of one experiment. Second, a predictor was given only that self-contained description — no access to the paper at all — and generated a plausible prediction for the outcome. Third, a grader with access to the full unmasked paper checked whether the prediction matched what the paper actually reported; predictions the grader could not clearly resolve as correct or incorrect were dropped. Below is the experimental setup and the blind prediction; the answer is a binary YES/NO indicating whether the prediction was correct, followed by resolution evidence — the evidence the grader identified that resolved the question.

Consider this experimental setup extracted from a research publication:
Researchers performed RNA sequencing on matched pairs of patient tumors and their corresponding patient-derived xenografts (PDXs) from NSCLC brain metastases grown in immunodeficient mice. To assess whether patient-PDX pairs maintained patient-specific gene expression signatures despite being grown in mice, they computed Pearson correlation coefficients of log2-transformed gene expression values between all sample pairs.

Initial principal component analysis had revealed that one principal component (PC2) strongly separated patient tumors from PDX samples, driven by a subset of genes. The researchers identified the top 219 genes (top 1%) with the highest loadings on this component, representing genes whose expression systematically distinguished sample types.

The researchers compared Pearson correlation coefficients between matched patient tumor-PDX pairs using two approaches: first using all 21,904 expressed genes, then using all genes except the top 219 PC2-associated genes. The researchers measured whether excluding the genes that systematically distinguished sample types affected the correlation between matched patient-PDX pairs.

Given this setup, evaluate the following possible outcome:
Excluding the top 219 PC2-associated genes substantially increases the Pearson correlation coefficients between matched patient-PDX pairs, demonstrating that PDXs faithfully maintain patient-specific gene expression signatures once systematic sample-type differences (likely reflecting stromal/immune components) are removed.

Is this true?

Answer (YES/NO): NO